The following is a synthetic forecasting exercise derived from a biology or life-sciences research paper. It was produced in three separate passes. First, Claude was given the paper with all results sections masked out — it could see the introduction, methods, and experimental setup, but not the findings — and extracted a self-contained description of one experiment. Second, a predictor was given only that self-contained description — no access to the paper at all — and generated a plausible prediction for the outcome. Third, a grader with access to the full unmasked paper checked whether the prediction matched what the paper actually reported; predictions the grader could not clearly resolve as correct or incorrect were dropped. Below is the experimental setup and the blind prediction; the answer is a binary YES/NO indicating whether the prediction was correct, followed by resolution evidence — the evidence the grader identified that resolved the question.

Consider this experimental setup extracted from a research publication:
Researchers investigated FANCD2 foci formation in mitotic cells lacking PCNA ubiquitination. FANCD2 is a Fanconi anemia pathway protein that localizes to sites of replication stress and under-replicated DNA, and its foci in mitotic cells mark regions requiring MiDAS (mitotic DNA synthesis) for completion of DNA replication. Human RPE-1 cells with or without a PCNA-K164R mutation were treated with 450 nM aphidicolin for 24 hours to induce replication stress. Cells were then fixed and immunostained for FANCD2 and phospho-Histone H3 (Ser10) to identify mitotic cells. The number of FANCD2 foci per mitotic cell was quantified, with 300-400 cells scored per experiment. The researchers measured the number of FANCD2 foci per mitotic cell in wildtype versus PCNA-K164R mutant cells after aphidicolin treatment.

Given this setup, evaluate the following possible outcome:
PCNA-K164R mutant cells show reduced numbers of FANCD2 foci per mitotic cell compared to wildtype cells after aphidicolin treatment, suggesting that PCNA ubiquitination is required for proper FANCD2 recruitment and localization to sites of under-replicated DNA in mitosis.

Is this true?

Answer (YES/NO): YES